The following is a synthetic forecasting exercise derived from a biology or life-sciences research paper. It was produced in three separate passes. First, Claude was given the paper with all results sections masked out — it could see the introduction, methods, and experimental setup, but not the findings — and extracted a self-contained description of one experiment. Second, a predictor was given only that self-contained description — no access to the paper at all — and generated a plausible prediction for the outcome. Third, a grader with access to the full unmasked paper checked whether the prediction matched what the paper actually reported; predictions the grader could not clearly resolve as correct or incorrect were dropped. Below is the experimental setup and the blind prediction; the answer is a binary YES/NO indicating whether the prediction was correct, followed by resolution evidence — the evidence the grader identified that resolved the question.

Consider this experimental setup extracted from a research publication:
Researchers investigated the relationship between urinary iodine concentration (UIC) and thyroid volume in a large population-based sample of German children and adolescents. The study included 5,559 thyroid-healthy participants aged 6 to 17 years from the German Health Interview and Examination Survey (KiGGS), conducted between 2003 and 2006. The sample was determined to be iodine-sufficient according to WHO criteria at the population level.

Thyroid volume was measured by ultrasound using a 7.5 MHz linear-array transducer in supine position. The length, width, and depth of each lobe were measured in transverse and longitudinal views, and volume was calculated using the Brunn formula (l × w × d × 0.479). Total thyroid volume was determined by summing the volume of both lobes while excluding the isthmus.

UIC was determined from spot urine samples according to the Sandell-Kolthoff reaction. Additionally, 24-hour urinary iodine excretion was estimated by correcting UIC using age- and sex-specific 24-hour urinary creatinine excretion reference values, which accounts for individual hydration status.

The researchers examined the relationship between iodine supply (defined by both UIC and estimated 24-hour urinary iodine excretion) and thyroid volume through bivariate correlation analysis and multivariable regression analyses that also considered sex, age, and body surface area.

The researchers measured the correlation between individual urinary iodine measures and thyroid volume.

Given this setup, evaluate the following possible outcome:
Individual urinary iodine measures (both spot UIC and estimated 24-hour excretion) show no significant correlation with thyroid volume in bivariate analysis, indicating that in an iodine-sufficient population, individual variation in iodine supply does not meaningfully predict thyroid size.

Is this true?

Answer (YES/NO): NO